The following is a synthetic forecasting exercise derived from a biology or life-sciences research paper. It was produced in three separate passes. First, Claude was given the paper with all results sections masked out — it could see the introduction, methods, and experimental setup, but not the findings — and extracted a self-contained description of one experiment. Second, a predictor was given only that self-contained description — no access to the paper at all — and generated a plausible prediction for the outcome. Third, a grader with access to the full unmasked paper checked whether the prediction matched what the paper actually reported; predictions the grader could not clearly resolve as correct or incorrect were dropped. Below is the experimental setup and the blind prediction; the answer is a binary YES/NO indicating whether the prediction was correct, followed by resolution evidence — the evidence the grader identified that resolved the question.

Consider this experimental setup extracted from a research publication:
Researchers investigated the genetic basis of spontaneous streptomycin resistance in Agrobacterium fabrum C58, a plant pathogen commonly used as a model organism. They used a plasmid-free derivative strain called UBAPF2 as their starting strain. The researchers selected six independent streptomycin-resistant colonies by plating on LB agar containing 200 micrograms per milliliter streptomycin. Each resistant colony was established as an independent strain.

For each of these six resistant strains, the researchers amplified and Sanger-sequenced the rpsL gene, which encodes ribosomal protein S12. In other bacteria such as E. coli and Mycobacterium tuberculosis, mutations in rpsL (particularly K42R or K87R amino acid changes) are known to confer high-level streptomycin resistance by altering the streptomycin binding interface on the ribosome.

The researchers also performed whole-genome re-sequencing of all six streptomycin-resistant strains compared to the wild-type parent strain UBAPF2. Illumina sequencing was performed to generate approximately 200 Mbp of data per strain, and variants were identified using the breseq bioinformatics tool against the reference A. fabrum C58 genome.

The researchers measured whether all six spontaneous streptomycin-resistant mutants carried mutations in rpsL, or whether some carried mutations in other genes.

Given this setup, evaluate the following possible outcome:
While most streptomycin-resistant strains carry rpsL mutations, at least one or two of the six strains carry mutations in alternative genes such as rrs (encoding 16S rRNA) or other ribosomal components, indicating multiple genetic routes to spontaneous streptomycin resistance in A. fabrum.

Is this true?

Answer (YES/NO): NO